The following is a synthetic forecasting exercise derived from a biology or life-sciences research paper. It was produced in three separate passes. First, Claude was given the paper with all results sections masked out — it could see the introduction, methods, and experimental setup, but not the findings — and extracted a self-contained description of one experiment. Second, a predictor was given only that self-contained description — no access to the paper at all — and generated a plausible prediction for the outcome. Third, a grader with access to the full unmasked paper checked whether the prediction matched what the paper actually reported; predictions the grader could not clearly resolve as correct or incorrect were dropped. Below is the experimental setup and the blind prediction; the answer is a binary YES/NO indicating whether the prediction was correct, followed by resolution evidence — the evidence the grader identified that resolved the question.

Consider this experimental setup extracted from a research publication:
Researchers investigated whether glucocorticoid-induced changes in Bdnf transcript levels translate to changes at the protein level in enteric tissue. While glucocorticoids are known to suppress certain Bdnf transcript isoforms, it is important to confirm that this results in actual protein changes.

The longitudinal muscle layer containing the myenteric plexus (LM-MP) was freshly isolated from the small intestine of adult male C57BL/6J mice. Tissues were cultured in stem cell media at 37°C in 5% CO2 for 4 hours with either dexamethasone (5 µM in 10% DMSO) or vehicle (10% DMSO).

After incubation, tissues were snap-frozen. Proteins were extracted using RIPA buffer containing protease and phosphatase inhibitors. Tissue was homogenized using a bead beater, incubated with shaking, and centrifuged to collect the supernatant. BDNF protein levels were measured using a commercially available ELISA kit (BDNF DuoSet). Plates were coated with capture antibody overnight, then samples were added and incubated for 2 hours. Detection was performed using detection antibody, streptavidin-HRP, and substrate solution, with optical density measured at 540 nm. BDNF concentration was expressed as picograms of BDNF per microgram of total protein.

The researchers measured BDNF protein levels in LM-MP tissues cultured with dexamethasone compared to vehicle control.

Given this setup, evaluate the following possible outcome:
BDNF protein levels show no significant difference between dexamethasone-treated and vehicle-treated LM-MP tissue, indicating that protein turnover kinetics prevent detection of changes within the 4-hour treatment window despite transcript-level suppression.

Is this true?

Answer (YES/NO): NO